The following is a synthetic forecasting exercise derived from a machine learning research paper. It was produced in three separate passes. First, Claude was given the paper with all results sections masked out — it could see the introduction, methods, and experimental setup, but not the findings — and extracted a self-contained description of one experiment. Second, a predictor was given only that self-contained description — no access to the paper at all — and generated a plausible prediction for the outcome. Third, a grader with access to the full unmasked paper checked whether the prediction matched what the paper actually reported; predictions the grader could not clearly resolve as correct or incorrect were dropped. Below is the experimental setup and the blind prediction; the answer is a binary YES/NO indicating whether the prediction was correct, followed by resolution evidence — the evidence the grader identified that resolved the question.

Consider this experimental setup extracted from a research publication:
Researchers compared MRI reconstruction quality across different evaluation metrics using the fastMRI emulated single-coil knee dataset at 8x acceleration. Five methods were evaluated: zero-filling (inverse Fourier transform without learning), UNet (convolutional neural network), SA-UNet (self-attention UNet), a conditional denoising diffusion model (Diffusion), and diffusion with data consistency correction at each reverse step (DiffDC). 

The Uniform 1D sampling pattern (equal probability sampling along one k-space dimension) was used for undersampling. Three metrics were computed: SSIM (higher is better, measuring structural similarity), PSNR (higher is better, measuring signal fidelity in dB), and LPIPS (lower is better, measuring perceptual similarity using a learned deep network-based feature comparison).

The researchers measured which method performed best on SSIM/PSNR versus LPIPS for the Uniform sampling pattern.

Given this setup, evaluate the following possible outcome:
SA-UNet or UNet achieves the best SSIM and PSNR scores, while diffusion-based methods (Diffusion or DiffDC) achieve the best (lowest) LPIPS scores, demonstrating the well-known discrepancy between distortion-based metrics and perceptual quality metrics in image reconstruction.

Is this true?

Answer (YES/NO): YES